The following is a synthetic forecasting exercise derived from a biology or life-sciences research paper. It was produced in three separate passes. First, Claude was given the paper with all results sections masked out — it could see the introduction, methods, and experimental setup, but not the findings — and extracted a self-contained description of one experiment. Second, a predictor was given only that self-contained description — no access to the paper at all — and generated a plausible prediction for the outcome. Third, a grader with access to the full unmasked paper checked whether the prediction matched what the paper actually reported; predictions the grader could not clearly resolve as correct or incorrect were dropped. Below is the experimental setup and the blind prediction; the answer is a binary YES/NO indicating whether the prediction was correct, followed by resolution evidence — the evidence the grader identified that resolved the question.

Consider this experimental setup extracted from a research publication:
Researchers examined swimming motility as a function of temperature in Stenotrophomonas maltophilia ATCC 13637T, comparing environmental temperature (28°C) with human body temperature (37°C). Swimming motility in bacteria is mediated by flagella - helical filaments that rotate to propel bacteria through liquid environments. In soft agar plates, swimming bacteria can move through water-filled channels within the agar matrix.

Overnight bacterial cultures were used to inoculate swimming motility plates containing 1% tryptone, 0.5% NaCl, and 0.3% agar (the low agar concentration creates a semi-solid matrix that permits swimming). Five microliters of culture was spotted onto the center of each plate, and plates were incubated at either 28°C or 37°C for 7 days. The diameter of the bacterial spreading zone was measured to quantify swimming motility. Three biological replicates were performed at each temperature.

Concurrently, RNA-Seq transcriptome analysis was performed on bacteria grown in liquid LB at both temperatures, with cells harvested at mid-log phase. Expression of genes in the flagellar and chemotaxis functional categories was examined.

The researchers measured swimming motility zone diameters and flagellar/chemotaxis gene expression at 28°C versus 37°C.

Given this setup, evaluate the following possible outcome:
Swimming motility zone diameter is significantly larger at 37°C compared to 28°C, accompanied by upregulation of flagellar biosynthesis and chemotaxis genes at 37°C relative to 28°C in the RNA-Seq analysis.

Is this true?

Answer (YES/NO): NO